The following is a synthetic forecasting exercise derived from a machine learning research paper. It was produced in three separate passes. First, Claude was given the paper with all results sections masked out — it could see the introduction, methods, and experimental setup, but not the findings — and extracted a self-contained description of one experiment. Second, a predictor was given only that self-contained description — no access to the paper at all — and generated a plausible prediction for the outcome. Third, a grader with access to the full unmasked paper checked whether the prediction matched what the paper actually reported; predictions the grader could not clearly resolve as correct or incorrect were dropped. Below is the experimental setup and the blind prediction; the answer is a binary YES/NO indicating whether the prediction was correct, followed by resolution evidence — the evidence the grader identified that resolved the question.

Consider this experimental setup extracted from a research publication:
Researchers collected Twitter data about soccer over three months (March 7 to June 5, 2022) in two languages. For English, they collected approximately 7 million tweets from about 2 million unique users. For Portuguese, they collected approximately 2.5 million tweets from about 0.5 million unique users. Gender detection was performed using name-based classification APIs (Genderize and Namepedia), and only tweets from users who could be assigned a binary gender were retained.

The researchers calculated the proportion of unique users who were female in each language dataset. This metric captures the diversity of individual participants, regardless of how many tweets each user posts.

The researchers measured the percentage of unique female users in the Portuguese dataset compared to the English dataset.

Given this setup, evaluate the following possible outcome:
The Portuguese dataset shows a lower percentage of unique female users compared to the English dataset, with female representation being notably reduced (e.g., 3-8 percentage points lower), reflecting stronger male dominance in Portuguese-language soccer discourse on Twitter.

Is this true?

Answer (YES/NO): NO